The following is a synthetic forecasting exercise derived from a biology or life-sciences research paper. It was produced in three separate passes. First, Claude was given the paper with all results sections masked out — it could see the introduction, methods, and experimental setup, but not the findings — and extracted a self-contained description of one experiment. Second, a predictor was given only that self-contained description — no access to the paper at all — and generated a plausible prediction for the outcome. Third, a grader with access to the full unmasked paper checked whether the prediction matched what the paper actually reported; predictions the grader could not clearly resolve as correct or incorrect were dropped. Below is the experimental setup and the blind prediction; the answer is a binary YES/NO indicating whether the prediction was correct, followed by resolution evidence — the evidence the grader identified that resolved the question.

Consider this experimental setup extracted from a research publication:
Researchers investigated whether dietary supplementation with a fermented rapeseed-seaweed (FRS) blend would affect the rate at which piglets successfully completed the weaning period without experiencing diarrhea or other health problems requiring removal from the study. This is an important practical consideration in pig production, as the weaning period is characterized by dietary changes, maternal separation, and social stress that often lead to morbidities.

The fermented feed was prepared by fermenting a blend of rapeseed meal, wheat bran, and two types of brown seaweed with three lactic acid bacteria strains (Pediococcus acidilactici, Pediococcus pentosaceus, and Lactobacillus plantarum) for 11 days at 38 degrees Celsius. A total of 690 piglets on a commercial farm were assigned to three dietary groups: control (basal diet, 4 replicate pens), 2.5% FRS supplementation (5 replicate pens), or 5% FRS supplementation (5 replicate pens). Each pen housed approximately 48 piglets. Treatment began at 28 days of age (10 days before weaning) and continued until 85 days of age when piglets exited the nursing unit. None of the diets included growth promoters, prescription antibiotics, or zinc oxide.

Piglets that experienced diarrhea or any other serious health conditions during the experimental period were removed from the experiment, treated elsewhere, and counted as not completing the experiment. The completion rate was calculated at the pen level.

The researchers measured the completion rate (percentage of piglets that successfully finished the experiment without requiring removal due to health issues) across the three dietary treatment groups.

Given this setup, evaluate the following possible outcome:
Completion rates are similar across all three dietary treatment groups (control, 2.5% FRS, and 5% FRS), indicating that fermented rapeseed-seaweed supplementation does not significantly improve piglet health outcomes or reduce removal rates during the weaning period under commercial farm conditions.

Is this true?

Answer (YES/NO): YES